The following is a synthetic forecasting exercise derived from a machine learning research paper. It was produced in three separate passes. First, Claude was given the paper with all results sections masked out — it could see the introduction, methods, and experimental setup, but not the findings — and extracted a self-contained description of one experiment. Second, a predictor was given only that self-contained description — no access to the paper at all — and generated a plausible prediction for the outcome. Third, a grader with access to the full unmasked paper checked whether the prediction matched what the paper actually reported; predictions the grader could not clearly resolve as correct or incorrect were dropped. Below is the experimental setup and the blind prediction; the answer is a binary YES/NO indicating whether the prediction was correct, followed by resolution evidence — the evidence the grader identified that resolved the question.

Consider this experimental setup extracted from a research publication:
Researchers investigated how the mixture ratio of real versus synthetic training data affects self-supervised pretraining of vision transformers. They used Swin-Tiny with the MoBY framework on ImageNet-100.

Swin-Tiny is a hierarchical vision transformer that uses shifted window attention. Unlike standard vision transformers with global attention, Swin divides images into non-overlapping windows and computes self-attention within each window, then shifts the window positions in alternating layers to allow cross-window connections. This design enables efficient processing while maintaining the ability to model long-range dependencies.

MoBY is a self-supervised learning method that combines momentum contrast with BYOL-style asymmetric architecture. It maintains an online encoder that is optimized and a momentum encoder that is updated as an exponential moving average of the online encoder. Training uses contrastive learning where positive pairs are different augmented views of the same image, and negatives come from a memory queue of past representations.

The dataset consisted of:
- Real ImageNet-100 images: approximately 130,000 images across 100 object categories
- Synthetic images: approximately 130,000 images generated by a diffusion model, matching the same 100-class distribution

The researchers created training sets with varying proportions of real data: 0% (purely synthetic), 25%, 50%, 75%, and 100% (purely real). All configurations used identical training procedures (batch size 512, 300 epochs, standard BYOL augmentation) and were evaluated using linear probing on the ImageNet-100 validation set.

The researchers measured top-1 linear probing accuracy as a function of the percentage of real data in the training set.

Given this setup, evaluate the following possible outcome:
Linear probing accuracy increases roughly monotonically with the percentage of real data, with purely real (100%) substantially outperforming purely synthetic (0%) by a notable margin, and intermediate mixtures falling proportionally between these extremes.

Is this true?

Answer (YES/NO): NO